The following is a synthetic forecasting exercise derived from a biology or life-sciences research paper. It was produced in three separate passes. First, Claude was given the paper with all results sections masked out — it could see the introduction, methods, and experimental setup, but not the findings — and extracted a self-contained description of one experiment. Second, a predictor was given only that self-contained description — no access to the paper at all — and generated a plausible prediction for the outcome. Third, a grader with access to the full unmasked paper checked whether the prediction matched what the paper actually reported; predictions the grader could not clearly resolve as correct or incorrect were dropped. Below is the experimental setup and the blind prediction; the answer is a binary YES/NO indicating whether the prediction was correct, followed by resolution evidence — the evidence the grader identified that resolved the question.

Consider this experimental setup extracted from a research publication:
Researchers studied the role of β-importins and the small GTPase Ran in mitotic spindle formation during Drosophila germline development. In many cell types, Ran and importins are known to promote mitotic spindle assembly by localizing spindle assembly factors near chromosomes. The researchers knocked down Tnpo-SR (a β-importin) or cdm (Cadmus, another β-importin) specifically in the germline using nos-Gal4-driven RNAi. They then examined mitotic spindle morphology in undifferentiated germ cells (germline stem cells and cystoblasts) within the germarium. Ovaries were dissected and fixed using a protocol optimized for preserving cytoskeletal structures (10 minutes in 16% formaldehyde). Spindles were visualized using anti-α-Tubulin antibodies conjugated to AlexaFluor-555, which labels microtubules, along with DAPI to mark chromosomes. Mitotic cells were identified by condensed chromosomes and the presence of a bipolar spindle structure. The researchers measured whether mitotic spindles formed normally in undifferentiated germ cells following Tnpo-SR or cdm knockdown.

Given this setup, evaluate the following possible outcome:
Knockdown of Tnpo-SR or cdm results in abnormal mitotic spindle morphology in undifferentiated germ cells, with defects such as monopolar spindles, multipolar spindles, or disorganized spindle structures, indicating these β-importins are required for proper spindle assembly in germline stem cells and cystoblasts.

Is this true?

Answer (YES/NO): NO